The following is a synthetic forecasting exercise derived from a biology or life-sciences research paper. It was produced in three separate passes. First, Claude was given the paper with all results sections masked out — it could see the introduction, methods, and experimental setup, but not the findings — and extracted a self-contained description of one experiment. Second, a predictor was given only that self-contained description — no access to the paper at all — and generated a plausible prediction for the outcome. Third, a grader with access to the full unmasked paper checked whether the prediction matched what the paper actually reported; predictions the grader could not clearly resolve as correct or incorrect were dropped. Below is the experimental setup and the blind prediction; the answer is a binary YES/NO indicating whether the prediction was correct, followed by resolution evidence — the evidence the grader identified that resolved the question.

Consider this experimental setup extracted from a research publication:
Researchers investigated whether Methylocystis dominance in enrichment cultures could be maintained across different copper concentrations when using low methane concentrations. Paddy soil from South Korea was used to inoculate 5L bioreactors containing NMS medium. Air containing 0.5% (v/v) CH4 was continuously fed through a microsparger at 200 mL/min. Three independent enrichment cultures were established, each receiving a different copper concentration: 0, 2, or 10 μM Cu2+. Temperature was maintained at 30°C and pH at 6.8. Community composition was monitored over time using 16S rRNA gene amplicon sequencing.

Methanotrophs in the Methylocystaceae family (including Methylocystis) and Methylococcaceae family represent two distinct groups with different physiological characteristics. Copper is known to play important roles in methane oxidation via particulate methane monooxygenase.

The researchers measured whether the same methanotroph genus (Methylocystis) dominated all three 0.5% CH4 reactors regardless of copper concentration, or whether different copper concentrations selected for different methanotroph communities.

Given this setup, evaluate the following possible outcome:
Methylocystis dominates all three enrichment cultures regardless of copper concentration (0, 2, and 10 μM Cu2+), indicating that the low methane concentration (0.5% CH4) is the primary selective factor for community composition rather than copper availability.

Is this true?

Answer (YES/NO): YES